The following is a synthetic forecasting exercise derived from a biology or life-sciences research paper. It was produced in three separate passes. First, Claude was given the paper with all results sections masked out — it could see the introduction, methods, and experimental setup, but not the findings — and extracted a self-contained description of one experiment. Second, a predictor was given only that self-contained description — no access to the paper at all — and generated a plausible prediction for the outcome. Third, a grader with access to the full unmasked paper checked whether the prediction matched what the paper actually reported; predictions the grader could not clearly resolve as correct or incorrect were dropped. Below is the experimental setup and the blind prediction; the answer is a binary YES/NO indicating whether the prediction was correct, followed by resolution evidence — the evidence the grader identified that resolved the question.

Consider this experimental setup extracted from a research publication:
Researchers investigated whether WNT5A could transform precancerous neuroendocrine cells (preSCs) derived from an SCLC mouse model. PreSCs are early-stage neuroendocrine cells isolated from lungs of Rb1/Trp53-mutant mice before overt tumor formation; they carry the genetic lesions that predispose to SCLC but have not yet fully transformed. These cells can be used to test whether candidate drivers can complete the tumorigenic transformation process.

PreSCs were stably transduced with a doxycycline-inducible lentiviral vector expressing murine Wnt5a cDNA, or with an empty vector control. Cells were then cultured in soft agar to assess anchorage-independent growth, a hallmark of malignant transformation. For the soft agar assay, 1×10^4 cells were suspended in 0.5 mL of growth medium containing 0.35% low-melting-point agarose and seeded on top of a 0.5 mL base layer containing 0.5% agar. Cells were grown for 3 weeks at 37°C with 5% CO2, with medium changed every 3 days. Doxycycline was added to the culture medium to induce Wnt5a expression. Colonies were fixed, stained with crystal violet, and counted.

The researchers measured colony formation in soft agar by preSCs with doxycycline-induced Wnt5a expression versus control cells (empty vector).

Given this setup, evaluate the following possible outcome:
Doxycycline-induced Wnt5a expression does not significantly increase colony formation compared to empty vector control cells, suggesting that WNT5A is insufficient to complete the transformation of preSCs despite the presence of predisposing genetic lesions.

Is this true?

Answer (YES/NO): NO